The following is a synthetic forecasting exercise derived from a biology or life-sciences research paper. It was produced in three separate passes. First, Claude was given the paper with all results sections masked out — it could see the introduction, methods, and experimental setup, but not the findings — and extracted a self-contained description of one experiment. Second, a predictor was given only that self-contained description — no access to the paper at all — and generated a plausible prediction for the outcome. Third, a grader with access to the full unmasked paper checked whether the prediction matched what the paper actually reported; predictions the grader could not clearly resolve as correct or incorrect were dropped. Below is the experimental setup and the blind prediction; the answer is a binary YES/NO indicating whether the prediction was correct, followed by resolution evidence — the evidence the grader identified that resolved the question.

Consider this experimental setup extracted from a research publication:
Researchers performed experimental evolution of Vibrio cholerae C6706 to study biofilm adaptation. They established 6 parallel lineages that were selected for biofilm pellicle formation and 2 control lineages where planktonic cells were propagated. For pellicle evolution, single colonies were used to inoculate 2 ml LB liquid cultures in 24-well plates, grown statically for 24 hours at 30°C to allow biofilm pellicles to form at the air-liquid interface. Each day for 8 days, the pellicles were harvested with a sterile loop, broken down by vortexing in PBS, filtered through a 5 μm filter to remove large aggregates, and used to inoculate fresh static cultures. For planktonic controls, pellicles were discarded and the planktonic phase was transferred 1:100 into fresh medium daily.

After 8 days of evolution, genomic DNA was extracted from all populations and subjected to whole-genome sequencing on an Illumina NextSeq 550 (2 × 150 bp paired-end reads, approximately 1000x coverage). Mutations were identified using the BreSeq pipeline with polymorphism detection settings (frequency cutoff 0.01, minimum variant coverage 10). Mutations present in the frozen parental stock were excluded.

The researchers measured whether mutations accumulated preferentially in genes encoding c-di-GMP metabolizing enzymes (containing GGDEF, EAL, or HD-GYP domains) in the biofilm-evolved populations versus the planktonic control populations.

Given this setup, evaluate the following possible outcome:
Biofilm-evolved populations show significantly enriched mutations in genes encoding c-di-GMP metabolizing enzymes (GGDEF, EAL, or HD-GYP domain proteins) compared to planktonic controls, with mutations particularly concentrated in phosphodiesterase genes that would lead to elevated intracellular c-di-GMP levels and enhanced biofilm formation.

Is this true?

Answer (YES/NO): NO